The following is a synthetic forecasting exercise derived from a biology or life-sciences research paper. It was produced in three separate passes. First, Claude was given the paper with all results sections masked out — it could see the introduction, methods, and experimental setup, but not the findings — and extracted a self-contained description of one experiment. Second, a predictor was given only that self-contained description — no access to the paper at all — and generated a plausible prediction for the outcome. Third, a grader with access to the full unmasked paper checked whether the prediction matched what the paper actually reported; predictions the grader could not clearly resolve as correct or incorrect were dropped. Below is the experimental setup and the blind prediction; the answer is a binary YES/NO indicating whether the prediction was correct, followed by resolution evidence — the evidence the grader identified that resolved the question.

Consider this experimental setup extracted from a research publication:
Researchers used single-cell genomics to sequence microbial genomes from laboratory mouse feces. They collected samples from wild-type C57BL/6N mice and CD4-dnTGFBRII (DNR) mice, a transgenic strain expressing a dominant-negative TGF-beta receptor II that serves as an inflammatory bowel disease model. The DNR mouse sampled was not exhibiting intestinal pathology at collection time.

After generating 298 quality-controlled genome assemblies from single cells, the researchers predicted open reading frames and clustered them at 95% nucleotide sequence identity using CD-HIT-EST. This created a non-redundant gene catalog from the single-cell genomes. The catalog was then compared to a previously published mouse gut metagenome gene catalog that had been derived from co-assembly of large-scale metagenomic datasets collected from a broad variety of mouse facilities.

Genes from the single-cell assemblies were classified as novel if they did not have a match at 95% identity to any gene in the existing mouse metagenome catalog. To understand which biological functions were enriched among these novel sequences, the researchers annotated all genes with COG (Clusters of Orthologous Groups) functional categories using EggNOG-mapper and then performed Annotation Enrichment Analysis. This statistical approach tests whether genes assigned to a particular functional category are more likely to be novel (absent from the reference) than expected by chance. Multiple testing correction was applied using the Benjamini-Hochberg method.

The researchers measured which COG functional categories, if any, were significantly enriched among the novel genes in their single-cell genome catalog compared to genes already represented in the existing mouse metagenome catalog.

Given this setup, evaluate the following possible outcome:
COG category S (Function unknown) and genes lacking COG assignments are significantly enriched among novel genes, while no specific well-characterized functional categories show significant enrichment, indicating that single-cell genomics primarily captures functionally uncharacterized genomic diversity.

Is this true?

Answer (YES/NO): NO